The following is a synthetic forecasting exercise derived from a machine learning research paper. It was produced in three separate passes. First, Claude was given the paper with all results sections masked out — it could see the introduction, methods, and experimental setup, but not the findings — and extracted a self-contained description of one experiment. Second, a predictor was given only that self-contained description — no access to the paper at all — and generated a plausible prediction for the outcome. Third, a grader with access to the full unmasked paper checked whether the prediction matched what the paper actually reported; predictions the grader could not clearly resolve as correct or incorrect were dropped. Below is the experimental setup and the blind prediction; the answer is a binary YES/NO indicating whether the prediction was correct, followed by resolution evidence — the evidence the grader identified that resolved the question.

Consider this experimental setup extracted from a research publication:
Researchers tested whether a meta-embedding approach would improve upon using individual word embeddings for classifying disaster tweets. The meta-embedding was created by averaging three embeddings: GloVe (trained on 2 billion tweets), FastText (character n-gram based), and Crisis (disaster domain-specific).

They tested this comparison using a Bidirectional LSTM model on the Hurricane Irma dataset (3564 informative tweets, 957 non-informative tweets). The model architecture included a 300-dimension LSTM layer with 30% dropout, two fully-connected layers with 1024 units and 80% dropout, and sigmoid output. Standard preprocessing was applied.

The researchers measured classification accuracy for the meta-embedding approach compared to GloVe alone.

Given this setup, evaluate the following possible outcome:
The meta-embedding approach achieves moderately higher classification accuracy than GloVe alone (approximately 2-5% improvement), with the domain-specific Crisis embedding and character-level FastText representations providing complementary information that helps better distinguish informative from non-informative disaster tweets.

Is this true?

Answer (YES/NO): NO